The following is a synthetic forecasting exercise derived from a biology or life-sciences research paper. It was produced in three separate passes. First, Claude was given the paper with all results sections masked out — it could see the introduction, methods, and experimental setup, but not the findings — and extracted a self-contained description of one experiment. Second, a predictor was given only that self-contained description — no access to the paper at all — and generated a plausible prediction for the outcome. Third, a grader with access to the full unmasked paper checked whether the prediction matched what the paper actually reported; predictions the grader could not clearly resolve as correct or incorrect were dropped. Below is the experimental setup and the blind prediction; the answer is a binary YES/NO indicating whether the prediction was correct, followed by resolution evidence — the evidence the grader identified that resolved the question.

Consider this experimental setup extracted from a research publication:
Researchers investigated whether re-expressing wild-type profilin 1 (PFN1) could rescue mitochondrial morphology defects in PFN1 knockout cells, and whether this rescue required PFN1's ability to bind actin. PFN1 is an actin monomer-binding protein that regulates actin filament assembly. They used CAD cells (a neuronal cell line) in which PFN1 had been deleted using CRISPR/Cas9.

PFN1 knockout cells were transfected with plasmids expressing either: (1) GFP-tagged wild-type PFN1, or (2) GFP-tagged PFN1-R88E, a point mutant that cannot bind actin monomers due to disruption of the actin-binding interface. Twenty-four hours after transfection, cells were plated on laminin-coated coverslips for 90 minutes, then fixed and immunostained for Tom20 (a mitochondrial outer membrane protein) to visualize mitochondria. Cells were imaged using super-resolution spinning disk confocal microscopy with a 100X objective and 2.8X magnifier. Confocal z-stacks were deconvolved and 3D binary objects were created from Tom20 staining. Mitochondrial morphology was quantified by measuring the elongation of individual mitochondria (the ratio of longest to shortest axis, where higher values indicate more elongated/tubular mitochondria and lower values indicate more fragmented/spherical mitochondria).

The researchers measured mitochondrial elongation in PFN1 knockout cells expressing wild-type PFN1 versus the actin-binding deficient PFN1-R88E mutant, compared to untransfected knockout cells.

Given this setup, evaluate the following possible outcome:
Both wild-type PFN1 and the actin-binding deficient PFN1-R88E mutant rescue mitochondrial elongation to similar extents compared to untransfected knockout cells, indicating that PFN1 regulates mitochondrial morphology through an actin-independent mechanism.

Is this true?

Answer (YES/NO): NO